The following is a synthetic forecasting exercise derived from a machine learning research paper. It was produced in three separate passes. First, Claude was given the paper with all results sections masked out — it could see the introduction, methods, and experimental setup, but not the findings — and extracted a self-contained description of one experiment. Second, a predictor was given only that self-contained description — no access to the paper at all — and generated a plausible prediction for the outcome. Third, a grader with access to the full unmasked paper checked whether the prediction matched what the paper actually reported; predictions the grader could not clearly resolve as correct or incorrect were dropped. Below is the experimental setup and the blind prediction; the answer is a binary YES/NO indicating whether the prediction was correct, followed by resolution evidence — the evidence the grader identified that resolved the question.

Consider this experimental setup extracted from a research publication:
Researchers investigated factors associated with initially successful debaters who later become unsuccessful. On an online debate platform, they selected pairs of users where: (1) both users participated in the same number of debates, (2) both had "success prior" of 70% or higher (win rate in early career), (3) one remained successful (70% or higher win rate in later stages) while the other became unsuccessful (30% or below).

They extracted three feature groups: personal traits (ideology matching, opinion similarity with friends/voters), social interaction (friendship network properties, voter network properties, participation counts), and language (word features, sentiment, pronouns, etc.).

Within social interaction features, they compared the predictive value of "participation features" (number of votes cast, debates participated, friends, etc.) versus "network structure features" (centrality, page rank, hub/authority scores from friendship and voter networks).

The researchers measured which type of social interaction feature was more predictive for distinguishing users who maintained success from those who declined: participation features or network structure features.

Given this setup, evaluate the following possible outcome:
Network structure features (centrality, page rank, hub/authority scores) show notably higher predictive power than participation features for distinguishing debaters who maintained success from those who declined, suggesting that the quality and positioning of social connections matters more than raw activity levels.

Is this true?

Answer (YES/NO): NO